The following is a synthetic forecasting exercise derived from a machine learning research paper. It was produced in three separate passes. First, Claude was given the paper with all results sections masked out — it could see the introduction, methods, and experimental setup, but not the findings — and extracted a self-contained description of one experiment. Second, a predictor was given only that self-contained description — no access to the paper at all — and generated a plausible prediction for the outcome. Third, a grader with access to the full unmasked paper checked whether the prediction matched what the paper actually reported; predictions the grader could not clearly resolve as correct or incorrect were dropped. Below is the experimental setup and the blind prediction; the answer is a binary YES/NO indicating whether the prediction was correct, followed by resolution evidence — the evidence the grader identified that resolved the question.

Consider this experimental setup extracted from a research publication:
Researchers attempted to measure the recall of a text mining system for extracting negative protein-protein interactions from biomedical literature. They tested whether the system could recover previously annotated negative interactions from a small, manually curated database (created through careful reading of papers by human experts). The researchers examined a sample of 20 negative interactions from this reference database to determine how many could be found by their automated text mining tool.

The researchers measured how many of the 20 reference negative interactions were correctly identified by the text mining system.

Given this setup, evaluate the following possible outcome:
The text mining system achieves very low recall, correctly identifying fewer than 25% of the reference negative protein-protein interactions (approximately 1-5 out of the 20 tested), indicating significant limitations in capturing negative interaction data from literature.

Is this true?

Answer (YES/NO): YES